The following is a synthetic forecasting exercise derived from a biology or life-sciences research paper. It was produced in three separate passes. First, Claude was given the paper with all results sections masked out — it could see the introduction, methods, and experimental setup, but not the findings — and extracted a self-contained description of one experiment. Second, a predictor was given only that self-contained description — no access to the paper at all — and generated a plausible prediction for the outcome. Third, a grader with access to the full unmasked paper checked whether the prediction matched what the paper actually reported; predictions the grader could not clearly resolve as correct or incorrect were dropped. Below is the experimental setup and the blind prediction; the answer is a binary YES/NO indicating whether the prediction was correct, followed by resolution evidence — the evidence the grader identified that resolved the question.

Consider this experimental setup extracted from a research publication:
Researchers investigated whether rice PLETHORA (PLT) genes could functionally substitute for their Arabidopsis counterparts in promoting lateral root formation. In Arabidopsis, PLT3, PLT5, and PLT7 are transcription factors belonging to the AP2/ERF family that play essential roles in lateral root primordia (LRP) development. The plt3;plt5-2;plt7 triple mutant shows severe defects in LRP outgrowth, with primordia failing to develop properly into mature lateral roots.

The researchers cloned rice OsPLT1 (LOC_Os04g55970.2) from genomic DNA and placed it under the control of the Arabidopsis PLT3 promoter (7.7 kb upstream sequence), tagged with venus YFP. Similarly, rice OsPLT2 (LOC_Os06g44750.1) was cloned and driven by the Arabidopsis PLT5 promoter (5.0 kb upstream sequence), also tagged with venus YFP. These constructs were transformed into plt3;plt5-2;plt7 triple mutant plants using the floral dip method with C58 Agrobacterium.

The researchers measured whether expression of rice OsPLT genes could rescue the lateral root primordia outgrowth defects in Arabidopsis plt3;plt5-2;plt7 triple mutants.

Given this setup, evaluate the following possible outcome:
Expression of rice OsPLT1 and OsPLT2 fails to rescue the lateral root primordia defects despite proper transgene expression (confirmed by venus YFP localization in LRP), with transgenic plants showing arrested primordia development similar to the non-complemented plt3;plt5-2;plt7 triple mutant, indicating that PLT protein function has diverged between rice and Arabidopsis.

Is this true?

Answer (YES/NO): NO